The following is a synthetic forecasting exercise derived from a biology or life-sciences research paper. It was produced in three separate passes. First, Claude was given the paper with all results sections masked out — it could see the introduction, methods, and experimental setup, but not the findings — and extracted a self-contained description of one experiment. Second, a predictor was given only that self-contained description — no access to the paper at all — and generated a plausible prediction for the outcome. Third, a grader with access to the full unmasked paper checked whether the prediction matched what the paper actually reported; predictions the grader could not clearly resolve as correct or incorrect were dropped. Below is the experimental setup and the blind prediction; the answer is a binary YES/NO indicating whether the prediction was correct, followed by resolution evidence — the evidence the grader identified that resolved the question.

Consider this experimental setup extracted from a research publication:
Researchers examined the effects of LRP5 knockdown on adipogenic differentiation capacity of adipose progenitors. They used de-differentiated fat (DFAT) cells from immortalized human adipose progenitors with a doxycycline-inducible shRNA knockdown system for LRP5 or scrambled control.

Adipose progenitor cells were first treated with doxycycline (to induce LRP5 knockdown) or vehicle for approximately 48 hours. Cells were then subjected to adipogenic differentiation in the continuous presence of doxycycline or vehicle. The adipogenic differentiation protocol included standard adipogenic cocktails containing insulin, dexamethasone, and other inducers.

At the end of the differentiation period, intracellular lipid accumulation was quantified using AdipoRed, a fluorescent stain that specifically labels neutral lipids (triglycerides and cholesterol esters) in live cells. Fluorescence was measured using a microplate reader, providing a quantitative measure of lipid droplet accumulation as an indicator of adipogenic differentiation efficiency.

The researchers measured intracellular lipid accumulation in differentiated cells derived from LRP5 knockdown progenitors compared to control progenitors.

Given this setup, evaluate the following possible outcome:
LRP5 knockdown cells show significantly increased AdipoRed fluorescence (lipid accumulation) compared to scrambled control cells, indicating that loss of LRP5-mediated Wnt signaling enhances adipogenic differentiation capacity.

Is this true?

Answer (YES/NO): NO